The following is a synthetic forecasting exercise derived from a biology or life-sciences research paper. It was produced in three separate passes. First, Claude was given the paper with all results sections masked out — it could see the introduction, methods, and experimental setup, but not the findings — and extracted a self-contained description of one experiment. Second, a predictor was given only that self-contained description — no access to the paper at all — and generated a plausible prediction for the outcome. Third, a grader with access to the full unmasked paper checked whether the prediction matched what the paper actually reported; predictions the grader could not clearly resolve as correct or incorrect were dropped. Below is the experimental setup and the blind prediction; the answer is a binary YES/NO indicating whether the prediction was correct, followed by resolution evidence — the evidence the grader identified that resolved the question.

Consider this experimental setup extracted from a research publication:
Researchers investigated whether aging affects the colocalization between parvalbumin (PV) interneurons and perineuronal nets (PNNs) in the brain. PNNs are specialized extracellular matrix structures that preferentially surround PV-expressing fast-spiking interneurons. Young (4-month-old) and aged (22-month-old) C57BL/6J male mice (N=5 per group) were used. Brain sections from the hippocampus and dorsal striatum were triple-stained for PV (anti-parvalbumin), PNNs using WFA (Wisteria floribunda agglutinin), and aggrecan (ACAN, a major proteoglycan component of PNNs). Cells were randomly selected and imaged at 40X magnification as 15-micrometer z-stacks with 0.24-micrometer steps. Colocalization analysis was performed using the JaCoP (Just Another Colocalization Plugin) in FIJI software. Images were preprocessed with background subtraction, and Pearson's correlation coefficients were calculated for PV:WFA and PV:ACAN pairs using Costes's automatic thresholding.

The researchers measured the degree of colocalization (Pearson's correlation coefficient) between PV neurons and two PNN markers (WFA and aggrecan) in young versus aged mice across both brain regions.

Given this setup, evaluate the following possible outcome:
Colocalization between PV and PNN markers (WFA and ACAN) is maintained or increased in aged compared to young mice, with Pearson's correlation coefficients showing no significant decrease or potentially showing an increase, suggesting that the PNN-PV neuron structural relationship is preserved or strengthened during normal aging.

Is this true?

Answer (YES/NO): YES